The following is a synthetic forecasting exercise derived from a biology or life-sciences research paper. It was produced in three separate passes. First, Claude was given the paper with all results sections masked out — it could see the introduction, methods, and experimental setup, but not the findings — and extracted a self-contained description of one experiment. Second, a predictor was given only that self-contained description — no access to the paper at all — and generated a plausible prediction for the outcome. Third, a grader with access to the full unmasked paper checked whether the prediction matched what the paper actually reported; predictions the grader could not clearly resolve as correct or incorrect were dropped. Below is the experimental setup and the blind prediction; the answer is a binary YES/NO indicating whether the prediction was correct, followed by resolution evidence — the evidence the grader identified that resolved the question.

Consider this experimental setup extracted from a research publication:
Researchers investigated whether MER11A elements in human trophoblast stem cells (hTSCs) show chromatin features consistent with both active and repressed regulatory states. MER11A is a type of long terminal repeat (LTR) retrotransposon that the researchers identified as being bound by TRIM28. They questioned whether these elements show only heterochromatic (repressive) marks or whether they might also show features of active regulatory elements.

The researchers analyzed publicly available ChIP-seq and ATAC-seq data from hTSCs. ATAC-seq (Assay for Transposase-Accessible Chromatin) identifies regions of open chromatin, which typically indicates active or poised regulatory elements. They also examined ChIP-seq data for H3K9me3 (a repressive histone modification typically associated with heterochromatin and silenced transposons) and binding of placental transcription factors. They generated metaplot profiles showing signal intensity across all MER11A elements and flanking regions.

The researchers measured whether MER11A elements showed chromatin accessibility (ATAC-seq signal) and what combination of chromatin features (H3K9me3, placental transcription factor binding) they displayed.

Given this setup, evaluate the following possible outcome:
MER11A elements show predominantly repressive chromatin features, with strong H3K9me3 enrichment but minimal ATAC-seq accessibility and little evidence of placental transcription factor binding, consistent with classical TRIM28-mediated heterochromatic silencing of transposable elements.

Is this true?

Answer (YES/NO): NO